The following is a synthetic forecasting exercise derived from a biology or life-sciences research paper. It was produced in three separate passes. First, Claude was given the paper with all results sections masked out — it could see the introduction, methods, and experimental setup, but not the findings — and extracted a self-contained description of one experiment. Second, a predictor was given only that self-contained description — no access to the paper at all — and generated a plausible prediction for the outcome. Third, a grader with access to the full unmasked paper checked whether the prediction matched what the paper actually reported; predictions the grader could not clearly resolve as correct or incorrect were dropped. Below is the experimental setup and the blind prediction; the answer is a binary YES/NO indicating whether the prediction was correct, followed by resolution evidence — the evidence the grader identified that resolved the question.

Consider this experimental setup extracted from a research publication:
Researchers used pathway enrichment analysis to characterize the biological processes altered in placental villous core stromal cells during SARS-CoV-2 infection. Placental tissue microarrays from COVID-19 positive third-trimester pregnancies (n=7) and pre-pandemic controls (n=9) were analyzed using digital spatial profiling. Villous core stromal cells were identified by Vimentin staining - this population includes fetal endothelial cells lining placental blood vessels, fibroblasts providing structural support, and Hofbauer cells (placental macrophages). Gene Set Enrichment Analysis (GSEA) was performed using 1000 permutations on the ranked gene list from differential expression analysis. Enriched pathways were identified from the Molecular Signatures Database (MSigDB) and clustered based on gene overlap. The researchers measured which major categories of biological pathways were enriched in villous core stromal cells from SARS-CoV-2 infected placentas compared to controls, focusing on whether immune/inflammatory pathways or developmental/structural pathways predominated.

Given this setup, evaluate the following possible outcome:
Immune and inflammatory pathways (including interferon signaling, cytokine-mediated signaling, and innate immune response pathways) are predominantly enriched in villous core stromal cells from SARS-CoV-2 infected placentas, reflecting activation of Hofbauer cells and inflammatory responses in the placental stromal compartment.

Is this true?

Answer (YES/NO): NO